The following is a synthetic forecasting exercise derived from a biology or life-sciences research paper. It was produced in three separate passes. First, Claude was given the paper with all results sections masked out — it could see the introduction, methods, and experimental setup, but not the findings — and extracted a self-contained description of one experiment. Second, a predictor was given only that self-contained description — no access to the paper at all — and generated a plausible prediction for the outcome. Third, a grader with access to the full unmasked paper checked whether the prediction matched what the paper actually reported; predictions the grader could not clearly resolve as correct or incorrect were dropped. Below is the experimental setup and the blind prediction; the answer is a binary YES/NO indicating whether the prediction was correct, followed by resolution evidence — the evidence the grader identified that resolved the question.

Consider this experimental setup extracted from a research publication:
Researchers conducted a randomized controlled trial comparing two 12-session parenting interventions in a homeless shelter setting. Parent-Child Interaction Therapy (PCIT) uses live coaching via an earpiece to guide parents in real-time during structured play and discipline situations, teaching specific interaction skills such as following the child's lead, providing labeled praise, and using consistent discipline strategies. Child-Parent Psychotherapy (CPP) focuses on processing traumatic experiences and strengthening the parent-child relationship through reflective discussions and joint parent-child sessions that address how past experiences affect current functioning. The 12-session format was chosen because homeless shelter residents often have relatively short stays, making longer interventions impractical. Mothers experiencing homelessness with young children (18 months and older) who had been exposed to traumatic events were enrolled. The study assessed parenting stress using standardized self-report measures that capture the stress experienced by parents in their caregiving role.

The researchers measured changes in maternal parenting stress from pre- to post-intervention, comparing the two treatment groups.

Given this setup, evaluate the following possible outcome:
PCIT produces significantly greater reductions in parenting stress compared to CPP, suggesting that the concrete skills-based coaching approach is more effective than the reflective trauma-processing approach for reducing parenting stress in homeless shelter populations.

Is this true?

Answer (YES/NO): YES